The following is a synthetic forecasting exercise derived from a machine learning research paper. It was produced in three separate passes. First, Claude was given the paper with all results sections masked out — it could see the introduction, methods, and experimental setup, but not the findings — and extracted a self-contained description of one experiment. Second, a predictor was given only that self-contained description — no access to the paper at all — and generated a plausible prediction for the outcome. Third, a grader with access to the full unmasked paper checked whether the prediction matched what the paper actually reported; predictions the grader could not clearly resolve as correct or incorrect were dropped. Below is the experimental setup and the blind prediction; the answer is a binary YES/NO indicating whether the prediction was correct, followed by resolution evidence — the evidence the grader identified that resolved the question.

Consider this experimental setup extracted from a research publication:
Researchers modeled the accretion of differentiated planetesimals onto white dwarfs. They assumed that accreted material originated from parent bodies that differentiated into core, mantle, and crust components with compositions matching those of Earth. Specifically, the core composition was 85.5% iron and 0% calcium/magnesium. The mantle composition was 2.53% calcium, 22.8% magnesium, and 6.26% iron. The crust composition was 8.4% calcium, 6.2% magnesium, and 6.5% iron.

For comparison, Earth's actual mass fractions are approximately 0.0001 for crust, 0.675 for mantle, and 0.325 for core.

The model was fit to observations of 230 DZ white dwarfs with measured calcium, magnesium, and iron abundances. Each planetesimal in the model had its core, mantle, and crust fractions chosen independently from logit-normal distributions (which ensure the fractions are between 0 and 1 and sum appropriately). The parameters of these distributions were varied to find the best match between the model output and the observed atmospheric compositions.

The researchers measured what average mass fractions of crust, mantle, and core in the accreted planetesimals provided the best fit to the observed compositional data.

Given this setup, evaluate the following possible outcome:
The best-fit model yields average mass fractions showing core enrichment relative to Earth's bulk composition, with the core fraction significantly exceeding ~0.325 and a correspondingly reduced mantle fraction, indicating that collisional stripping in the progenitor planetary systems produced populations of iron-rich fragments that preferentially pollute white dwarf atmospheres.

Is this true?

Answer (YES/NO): NO